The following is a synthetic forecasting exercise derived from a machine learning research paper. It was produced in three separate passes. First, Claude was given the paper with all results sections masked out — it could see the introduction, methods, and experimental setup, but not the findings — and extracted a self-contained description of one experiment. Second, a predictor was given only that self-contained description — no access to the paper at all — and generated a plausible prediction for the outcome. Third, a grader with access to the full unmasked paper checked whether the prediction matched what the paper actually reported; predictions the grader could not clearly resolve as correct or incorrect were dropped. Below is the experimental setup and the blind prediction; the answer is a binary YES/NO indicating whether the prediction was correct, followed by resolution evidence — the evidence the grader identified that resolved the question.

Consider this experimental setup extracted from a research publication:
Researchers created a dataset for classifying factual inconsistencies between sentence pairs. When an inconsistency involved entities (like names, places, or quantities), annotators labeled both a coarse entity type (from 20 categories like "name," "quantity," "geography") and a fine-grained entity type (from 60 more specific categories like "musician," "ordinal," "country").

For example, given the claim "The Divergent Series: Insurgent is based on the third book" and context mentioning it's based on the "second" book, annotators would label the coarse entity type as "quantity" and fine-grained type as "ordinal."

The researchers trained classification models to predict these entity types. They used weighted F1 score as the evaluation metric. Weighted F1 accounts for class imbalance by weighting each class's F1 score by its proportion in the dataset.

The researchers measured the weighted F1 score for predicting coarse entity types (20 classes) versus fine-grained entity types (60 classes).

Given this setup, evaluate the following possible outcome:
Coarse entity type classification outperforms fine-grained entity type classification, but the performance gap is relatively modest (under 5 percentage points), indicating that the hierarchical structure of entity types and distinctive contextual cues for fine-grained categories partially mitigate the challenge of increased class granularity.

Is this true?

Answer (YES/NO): NO